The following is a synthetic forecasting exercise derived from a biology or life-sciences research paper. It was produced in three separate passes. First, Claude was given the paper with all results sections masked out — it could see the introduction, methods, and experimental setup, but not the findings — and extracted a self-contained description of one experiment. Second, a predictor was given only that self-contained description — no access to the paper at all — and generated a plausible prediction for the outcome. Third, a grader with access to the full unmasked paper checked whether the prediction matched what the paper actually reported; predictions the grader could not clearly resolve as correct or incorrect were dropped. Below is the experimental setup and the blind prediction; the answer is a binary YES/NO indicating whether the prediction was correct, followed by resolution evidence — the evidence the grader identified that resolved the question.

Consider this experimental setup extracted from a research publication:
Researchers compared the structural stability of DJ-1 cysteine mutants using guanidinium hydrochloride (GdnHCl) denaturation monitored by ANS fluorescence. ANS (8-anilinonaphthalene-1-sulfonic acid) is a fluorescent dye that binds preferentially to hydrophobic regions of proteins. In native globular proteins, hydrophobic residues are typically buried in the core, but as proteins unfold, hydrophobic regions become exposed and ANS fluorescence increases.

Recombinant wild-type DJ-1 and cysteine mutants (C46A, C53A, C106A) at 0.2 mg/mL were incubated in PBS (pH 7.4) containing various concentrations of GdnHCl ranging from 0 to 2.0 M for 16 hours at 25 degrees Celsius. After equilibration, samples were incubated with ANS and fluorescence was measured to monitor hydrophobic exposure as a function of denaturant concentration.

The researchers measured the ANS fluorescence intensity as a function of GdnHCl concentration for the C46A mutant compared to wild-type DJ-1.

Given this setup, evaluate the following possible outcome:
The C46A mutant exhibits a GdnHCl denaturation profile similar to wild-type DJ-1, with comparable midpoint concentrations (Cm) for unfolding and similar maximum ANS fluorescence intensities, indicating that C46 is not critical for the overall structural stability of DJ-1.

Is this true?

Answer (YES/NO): NO